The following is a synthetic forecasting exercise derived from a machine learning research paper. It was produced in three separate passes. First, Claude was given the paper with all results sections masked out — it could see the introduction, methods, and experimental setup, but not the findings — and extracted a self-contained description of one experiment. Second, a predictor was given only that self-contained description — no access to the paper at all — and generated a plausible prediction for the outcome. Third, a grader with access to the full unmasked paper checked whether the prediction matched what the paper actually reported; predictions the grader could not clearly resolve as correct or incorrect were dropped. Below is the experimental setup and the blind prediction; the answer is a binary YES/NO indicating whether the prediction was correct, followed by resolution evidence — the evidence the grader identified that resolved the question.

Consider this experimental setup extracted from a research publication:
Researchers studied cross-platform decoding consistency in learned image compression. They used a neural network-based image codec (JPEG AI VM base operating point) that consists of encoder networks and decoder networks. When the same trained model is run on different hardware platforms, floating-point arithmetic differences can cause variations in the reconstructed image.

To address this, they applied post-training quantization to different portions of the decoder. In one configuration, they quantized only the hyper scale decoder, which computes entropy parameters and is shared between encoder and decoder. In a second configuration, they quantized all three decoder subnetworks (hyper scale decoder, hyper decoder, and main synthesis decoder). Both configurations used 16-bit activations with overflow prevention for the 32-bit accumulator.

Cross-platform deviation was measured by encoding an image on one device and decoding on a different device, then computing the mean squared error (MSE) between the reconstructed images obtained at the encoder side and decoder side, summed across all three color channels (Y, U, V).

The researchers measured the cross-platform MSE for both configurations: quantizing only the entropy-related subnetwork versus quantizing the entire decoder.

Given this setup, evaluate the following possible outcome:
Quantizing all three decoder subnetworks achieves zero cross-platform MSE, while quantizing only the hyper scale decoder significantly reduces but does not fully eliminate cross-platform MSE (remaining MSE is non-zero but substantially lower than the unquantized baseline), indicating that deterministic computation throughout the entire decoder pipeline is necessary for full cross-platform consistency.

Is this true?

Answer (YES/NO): YES